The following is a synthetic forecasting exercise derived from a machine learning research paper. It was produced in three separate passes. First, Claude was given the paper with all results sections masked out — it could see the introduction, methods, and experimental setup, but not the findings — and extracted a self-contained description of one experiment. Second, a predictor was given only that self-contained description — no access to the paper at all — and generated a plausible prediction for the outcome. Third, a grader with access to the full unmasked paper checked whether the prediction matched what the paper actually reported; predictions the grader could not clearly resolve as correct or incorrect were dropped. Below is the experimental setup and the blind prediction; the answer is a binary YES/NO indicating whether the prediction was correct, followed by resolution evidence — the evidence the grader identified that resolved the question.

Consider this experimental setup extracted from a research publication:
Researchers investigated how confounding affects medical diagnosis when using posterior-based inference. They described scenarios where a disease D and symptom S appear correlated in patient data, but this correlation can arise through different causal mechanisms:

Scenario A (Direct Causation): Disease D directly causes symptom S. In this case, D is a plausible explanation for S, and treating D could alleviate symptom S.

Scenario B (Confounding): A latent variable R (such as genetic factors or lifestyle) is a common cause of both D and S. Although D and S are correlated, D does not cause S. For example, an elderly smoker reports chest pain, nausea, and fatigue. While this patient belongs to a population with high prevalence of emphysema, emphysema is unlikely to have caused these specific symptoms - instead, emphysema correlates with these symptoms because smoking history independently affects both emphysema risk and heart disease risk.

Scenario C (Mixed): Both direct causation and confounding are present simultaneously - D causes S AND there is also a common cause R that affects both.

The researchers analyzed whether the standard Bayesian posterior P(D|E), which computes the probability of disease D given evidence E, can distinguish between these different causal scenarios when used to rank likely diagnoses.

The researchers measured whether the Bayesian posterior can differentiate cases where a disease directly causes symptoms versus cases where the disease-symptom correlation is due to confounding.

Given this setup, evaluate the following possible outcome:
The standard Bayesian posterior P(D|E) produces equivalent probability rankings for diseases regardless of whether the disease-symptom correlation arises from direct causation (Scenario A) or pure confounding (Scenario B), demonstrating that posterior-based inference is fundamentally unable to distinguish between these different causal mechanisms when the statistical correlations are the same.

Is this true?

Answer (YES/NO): YES